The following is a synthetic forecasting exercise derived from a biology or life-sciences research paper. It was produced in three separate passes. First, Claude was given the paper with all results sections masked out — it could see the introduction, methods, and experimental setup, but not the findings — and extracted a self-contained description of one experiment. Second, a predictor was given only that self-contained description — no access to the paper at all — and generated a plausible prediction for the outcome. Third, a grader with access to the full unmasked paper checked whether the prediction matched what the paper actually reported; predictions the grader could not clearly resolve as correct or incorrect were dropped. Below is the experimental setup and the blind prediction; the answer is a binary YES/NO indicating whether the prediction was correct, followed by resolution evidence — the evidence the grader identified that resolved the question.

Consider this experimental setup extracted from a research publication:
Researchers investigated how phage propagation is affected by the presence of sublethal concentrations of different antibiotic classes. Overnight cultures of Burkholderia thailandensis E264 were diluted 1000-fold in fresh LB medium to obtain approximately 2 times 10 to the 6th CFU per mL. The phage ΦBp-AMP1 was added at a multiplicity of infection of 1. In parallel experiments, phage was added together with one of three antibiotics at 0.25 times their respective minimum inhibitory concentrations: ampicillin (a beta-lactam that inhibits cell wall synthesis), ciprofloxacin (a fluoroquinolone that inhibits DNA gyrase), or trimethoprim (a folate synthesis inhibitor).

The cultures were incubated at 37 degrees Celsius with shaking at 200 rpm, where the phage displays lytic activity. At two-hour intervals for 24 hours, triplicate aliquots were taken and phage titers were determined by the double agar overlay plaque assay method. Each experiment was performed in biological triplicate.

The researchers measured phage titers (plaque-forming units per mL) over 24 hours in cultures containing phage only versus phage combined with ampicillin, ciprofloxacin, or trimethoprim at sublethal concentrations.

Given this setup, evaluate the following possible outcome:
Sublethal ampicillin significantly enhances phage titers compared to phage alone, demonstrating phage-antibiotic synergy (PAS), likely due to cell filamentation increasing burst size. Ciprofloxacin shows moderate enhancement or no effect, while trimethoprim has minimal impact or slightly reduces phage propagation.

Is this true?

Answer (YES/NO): NO